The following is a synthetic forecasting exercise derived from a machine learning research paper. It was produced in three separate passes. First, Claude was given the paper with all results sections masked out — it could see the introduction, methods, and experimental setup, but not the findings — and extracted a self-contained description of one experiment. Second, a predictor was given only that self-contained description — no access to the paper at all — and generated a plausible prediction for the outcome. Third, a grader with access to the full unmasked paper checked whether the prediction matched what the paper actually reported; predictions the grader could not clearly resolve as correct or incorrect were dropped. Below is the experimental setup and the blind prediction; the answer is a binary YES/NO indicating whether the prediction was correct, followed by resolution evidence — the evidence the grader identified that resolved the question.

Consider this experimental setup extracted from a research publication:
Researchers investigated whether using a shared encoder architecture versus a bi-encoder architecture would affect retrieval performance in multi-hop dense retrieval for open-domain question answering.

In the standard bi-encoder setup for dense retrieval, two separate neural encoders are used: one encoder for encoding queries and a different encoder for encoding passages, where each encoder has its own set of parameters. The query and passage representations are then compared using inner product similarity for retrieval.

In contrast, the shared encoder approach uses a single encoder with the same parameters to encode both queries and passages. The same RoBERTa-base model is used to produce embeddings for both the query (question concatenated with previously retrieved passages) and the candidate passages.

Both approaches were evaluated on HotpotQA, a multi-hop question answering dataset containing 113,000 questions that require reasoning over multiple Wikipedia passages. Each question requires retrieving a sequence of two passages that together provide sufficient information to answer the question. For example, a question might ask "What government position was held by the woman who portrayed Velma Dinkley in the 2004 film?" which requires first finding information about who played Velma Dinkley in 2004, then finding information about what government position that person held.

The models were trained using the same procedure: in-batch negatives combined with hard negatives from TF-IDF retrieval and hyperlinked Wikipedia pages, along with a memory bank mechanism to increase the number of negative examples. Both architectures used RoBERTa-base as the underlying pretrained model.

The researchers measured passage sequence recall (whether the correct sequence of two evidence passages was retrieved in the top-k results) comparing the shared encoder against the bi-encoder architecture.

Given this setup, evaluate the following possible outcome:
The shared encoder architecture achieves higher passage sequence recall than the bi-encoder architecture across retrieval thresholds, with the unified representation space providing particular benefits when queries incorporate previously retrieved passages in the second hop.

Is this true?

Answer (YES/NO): YES